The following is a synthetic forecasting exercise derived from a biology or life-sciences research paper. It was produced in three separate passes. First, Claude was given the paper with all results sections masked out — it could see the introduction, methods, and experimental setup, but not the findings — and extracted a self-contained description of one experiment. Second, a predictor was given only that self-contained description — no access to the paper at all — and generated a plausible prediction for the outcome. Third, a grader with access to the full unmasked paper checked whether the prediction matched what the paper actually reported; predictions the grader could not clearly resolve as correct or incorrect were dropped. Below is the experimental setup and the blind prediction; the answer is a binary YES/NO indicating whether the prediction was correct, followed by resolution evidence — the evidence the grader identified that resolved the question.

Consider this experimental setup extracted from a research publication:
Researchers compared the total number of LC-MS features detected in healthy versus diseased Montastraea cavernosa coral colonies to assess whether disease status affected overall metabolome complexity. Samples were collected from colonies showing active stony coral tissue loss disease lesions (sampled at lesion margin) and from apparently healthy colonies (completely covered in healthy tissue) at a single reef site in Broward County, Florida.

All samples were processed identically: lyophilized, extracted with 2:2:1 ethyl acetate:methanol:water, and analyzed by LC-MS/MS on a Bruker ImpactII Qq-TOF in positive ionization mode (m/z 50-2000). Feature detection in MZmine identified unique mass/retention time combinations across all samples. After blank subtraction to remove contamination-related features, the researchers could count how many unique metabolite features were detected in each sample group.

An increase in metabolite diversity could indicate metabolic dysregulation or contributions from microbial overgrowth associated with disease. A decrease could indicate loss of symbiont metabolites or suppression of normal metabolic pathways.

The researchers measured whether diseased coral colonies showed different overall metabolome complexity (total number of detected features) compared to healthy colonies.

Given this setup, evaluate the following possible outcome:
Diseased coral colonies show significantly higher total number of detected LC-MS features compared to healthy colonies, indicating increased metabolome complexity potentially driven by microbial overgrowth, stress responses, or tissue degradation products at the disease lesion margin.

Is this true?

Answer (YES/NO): NO